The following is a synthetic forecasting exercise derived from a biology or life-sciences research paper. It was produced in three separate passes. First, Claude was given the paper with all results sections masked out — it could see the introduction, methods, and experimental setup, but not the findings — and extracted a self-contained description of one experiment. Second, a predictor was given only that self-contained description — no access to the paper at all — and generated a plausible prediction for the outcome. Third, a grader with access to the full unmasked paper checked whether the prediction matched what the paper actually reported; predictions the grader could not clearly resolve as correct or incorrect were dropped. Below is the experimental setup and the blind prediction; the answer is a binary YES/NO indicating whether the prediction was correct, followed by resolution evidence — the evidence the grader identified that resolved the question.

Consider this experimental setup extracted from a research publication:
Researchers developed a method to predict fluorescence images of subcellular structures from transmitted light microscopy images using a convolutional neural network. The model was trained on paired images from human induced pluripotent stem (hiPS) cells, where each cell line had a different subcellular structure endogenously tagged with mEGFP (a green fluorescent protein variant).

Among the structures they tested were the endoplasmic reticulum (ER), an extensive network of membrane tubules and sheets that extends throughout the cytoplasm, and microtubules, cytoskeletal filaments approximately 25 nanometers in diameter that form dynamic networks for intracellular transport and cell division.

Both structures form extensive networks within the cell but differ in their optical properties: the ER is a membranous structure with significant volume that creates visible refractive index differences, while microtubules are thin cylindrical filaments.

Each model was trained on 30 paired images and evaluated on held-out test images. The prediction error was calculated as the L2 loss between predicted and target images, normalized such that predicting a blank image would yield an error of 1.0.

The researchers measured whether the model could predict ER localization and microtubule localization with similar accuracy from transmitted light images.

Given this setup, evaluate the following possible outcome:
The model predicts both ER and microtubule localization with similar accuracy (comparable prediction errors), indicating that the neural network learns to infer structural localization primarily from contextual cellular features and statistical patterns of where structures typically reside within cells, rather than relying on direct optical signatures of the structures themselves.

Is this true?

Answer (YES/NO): NO